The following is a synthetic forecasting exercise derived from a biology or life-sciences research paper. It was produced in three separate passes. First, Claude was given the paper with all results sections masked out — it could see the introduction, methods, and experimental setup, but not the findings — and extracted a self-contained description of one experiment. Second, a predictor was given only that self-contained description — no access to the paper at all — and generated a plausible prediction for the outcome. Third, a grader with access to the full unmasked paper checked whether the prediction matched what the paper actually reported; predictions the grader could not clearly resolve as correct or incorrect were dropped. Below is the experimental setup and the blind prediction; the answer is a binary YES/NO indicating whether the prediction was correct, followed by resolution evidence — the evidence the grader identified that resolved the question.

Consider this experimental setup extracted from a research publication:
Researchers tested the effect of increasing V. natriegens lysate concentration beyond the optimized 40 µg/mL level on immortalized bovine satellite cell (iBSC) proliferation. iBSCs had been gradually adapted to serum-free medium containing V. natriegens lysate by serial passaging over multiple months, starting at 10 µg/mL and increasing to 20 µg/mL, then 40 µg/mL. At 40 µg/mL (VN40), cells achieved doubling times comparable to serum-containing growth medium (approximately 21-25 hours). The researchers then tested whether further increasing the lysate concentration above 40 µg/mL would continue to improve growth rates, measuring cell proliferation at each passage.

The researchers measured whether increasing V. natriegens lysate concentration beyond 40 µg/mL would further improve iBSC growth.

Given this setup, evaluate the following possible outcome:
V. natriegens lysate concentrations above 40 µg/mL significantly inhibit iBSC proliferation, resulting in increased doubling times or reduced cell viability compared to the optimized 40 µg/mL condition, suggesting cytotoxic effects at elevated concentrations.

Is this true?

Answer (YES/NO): YES